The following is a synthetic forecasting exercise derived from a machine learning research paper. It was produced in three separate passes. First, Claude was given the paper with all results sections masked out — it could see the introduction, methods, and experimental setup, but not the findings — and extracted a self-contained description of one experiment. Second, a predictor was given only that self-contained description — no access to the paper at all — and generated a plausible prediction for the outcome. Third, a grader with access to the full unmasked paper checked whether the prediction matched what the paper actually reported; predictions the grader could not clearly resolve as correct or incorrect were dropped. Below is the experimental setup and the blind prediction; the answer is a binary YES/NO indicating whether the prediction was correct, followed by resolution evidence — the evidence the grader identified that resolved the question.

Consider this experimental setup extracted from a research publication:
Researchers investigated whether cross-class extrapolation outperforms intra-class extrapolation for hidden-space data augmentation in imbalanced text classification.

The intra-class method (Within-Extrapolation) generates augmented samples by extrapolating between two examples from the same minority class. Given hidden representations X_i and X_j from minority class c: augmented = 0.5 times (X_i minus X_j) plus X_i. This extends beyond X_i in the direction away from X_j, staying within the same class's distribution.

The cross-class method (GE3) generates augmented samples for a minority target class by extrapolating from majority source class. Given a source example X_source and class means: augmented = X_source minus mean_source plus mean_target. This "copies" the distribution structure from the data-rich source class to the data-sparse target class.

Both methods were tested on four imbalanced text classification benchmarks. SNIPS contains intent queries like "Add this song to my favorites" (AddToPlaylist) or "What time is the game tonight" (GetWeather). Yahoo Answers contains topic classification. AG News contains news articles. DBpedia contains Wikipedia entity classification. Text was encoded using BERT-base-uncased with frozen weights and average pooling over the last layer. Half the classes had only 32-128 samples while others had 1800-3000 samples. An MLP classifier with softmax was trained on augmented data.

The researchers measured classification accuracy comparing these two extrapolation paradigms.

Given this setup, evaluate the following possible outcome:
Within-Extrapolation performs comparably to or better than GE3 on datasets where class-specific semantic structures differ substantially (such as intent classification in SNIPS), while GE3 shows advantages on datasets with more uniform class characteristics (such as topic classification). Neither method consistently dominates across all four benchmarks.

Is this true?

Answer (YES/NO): NO